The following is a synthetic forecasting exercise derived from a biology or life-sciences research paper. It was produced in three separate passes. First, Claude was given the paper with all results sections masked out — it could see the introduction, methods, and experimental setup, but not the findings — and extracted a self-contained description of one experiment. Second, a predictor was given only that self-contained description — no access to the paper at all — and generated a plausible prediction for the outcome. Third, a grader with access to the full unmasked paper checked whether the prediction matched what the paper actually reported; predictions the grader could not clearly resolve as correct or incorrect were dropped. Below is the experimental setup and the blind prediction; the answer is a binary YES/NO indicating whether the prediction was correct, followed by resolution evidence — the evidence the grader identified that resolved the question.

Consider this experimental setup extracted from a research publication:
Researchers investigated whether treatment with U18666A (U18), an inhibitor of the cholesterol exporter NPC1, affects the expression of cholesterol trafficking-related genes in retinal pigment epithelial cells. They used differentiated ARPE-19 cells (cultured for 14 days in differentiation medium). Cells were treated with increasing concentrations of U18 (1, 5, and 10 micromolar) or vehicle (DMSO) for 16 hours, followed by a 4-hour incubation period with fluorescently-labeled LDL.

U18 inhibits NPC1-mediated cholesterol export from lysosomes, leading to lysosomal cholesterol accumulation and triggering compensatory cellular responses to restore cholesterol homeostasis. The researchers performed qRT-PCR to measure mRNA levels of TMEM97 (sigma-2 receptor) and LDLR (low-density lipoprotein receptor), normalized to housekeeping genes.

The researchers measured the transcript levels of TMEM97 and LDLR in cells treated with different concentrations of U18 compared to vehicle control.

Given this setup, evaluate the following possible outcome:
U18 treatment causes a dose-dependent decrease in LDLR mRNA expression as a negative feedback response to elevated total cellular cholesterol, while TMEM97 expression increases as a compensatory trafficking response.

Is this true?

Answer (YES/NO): NO